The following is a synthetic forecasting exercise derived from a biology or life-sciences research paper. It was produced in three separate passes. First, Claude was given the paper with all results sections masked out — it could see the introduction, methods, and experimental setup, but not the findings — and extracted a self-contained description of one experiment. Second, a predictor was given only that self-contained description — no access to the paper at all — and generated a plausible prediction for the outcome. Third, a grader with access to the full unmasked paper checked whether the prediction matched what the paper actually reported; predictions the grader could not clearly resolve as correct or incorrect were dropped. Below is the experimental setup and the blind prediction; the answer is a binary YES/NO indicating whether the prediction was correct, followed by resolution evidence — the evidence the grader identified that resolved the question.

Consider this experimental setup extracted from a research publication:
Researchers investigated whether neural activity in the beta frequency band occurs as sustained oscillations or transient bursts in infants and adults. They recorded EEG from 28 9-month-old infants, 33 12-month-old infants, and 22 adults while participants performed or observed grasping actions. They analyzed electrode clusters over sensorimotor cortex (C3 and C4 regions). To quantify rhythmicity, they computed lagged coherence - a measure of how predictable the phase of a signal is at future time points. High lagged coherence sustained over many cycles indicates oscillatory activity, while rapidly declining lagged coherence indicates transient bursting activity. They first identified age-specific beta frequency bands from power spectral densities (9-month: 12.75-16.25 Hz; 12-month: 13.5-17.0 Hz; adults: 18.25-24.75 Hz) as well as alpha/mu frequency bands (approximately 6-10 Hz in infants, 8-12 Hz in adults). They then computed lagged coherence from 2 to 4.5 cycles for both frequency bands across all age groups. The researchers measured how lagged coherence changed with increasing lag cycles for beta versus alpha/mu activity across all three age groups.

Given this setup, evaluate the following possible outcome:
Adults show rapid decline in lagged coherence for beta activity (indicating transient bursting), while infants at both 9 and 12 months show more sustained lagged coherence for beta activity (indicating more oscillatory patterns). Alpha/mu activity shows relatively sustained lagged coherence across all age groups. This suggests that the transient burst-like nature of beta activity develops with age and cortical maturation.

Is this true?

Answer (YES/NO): NO